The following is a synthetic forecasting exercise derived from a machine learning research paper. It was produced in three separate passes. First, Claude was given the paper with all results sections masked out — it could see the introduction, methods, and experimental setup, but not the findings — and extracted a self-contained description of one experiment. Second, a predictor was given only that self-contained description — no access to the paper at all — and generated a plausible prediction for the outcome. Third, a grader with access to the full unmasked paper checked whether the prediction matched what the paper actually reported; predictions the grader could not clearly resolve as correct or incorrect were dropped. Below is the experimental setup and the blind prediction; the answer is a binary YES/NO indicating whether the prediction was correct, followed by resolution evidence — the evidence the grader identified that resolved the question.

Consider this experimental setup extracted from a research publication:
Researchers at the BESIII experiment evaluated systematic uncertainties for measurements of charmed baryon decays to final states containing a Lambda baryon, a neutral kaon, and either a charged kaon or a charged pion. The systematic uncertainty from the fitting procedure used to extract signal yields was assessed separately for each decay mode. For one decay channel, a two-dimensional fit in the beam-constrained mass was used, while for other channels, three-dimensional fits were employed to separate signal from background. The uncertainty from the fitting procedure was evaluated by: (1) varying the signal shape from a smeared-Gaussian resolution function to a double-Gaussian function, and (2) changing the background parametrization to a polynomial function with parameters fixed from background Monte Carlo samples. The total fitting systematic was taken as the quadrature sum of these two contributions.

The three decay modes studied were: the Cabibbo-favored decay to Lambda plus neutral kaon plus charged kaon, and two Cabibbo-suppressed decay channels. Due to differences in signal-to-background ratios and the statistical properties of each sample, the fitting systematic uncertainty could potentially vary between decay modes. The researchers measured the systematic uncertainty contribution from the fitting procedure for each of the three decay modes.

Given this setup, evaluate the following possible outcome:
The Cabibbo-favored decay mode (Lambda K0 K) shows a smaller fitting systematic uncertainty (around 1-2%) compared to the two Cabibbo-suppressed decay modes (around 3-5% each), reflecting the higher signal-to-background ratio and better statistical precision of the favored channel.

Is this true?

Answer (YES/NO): NO